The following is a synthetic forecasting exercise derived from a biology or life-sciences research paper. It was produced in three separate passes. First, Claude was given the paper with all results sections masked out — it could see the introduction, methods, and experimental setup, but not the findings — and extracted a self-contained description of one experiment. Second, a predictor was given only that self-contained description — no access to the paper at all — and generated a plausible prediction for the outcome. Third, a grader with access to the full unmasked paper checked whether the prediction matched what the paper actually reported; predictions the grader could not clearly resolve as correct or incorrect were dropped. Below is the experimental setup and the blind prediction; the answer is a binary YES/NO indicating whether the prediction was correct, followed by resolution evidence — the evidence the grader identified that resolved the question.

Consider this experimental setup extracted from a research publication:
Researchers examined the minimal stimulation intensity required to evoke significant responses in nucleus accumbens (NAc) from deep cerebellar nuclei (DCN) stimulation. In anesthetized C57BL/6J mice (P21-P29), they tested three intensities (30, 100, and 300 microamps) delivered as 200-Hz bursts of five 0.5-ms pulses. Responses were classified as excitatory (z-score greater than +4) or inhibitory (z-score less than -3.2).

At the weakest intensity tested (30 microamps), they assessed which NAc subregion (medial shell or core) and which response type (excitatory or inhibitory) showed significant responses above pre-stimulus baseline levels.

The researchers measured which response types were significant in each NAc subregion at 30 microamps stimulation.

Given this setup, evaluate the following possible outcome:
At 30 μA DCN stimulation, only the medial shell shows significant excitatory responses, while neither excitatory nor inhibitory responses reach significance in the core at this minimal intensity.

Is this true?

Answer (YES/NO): NO